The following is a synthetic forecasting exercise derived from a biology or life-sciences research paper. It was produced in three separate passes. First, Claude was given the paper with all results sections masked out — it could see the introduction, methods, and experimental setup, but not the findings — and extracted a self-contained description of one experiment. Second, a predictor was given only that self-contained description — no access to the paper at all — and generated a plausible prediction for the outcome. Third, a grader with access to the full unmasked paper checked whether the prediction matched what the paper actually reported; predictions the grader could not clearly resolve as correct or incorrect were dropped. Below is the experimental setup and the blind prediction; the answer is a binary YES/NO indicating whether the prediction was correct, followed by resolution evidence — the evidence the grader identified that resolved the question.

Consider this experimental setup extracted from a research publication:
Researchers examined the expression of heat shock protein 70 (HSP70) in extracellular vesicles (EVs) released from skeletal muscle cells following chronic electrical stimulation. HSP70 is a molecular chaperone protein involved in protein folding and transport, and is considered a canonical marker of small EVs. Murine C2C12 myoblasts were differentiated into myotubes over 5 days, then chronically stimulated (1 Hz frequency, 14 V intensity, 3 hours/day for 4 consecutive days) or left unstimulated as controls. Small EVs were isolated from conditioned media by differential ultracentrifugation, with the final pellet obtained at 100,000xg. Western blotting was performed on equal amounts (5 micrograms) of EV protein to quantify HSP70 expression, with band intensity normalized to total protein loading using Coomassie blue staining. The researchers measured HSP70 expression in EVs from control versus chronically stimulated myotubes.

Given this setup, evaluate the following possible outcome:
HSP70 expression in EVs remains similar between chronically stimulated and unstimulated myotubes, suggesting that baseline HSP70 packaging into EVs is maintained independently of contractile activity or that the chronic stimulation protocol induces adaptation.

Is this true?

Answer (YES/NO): NO